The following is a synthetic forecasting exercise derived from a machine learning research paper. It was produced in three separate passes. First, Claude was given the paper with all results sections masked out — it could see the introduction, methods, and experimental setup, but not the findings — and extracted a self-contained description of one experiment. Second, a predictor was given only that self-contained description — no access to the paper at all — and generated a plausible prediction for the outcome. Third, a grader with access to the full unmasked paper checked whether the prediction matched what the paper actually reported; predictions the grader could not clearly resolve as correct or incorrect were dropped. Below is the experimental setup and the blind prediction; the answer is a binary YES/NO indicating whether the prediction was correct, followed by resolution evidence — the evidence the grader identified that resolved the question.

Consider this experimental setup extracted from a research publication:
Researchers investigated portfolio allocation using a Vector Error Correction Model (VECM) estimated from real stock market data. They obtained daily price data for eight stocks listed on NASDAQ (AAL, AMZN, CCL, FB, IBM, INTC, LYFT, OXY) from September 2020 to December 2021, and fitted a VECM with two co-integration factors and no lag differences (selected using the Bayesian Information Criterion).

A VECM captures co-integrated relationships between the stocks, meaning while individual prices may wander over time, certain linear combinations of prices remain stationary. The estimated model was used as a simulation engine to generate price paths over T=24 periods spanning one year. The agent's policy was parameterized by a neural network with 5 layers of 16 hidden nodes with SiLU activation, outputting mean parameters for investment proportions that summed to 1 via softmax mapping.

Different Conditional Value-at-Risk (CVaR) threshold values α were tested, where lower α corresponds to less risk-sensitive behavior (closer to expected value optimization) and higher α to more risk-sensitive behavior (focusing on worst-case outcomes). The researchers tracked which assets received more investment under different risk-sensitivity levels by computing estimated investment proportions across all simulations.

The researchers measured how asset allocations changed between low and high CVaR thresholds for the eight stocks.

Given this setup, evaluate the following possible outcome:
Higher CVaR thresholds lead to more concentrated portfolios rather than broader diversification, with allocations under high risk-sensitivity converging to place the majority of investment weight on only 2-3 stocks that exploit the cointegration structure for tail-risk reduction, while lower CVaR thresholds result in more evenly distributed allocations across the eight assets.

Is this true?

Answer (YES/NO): NO